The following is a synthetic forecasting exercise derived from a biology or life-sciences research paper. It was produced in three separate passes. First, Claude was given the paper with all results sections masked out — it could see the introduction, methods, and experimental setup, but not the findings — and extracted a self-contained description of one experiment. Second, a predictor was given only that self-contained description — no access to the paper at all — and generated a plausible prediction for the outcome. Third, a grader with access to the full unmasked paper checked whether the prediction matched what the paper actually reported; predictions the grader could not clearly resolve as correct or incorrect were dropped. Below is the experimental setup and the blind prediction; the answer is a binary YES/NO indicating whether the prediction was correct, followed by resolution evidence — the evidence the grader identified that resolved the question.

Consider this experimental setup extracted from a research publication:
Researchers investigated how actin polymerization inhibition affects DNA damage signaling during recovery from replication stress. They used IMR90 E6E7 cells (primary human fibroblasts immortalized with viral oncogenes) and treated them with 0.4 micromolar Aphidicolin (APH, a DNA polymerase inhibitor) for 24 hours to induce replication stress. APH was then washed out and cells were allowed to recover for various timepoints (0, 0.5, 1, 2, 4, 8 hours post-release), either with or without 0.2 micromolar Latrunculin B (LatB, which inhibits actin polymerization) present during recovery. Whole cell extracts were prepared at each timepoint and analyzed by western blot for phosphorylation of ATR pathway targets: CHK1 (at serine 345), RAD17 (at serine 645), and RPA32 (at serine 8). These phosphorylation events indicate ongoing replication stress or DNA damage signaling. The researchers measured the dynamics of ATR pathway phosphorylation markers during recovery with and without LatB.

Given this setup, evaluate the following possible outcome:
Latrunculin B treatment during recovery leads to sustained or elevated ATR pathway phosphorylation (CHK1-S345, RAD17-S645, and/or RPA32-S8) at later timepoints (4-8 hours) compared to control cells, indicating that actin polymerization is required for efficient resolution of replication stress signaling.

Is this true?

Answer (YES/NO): YES